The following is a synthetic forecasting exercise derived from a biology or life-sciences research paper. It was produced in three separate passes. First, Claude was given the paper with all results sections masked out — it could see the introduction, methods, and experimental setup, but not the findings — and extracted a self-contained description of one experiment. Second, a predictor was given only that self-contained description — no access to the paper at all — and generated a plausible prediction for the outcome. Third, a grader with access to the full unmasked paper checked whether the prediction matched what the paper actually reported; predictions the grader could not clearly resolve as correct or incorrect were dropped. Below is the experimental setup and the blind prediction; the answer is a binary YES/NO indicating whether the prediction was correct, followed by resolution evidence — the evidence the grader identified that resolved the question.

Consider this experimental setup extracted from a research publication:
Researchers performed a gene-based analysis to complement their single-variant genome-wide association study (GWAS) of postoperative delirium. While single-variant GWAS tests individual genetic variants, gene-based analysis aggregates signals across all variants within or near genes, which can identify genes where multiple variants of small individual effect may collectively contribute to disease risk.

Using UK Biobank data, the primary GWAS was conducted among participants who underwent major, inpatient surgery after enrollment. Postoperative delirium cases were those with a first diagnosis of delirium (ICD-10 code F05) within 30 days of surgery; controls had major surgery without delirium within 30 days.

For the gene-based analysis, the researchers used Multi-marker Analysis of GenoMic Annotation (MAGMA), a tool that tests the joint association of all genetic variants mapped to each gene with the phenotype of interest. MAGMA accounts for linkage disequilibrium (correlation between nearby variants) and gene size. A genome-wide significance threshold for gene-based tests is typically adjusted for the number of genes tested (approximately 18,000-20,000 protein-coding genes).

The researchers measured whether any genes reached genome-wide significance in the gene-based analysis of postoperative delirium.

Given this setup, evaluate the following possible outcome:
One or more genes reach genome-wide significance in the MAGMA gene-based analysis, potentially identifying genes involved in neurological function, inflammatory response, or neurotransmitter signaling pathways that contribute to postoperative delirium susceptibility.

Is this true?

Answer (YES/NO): YES